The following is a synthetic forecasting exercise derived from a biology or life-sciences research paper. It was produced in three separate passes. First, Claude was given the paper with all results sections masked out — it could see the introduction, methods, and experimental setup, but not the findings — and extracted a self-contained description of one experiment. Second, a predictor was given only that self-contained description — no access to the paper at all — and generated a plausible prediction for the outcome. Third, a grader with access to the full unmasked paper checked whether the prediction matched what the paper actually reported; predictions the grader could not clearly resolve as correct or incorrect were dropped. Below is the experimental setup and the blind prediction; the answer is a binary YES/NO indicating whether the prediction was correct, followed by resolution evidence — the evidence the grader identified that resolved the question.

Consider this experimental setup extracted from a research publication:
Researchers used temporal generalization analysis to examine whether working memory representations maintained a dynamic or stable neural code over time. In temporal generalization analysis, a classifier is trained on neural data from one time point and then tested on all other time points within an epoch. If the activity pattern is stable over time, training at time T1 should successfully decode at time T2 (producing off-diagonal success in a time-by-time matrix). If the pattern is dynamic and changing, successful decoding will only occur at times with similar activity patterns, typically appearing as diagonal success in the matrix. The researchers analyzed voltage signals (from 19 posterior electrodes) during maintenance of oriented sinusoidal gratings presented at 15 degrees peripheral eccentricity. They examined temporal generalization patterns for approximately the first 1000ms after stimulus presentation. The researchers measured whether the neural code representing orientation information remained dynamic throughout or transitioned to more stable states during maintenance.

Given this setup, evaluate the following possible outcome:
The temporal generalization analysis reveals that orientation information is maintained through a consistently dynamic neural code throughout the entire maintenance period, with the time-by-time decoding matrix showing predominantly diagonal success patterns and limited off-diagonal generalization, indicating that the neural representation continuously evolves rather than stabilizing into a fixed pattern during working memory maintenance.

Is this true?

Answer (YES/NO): NO